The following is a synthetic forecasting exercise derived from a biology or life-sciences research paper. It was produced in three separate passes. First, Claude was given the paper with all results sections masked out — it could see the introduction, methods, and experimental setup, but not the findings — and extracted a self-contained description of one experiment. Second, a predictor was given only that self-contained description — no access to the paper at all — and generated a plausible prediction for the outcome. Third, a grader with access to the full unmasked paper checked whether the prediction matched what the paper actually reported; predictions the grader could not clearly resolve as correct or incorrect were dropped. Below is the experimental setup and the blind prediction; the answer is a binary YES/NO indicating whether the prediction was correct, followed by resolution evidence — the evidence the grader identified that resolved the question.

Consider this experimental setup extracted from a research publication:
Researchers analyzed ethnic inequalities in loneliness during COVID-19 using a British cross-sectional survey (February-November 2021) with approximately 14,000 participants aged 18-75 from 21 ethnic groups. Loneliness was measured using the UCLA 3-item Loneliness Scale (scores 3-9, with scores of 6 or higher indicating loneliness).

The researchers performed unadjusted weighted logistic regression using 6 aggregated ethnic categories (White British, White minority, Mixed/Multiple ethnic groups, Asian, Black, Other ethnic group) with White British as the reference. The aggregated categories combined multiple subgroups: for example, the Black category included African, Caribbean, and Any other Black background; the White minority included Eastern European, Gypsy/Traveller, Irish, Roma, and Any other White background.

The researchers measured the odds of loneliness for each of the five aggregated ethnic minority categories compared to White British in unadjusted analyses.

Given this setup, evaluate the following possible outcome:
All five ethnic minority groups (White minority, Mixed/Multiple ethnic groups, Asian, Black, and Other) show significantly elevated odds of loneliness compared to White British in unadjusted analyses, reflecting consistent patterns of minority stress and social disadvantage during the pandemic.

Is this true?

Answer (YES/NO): YES